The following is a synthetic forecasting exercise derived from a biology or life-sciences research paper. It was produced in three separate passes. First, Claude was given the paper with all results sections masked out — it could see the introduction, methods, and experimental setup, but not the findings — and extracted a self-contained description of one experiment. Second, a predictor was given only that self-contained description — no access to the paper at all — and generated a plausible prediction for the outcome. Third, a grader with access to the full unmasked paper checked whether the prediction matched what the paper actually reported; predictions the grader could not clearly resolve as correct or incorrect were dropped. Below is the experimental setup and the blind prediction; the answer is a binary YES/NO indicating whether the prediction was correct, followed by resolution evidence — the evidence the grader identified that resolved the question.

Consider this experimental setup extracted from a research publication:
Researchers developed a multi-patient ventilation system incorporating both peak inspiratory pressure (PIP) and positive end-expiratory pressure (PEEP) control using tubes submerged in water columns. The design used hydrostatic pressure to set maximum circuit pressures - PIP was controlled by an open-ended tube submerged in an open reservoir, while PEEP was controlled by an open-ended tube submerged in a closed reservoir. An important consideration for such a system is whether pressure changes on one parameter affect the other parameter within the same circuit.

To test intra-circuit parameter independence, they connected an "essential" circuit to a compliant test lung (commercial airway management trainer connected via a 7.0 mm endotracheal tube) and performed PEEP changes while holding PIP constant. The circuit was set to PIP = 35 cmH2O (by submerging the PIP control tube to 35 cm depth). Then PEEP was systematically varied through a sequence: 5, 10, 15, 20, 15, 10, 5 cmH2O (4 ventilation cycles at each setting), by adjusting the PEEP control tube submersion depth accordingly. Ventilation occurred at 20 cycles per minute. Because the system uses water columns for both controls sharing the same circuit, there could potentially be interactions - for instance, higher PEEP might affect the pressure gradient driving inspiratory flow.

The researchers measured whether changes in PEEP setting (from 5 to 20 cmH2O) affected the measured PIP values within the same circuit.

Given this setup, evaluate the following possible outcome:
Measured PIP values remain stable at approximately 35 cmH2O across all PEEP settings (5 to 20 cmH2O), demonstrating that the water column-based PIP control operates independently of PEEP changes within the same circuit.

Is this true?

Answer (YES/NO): YES